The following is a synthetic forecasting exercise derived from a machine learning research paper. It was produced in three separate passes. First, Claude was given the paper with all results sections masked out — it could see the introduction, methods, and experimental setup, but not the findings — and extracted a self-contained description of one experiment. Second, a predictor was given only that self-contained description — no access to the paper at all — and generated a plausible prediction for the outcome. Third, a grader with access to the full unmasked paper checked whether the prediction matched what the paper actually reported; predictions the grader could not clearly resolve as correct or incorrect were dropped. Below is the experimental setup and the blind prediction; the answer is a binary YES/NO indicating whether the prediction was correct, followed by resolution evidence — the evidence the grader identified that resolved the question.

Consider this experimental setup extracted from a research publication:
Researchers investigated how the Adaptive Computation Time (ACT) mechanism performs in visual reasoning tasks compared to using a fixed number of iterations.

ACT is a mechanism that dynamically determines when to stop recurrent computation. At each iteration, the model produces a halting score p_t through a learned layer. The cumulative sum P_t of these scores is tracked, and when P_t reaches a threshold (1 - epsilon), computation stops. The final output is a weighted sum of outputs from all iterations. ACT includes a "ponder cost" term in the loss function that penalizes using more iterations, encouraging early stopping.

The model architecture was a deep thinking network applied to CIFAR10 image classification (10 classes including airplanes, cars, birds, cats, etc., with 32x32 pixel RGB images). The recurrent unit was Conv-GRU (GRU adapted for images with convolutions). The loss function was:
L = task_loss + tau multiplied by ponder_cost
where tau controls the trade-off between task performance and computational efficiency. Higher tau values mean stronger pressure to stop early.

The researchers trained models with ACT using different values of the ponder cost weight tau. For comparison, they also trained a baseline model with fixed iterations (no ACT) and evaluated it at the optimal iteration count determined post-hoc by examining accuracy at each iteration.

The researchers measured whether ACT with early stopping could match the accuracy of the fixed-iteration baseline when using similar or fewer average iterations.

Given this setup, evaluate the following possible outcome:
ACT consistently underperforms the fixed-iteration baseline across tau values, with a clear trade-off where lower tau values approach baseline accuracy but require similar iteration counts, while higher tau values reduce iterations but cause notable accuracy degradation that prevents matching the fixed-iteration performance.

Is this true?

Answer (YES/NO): YES